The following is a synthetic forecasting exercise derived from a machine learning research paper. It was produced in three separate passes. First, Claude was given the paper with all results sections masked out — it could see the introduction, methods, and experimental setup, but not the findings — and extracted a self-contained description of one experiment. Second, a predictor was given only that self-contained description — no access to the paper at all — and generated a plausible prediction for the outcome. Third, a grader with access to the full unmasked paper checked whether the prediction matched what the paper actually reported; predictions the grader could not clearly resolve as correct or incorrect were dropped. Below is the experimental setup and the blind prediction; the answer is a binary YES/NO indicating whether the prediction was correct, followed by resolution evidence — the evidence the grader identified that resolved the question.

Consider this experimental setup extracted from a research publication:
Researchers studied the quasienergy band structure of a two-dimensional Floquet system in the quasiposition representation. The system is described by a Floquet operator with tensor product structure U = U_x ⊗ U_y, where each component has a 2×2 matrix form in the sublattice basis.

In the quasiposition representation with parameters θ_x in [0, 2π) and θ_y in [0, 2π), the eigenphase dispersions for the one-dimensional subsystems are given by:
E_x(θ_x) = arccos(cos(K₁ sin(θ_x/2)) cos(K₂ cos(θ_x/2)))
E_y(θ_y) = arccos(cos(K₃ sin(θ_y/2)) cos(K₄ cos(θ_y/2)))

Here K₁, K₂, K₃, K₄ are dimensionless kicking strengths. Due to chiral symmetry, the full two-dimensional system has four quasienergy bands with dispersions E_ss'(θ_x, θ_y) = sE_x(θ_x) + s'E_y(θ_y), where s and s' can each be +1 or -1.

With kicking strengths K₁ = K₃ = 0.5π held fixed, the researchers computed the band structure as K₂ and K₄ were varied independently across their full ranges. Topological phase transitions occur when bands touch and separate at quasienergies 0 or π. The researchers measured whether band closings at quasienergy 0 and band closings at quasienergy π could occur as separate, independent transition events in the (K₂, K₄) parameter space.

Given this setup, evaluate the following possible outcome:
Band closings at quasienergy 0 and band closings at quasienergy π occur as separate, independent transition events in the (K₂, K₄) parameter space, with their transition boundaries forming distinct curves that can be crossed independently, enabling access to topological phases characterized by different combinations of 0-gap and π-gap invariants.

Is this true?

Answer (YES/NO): YES